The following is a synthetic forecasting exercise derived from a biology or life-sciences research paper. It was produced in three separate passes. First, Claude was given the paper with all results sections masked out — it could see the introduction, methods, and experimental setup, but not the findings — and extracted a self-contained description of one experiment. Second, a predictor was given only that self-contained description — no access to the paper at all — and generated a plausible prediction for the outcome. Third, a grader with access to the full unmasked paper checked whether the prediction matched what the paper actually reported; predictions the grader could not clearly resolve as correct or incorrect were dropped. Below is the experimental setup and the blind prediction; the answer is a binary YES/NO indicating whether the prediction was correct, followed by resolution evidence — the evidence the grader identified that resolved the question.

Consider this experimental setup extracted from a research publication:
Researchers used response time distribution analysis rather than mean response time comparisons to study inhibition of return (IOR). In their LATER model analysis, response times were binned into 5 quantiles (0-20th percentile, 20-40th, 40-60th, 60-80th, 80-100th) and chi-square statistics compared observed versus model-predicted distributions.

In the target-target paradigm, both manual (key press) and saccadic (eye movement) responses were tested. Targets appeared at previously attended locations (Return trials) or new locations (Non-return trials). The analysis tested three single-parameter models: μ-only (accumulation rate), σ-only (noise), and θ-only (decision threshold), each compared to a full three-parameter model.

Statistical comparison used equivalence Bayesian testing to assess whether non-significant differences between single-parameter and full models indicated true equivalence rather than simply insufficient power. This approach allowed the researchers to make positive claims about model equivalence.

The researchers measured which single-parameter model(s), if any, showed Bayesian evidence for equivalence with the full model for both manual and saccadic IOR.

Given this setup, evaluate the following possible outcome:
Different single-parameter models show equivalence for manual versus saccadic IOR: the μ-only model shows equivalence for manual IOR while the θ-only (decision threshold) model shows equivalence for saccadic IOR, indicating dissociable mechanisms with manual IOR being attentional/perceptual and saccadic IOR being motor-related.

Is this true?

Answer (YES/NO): NO